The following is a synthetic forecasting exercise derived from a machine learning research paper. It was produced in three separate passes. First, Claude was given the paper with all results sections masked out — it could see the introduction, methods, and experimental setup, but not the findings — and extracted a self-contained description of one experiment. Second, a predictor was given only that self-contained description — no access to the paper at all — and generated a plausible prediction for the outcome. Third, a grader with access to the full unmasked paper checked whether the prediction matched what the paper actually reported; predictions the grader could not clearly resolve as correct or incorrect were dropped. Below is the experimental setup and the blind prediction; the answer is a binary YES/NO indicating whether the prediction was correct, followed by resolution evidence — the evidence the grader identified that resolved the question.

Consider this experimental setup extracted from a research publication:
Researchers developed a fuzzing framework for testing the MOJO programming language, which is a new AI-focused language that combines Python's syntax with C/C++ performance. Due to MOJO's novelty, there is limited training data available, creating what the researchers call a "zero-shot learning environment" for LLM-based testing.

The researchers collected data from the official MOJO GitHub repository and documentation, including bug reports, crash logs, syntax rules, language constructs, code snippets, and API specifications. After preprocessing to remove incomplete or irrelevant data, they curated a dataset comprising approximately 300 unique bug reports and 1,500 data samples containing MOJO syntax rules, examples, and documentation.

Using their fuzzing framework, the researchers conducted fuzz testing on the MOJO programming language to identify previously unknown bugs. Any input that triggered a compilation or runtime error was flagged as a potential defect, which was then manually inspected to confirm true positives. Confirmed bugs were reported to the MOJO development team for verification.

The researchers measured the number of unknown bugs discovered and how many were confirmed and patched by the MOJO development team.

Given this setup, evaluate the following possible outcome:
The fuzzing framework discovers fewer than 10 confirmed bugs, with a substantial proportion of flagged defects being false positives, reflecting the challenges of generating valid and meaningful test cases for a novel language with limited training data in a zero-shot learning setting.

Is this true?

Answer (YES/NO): NO